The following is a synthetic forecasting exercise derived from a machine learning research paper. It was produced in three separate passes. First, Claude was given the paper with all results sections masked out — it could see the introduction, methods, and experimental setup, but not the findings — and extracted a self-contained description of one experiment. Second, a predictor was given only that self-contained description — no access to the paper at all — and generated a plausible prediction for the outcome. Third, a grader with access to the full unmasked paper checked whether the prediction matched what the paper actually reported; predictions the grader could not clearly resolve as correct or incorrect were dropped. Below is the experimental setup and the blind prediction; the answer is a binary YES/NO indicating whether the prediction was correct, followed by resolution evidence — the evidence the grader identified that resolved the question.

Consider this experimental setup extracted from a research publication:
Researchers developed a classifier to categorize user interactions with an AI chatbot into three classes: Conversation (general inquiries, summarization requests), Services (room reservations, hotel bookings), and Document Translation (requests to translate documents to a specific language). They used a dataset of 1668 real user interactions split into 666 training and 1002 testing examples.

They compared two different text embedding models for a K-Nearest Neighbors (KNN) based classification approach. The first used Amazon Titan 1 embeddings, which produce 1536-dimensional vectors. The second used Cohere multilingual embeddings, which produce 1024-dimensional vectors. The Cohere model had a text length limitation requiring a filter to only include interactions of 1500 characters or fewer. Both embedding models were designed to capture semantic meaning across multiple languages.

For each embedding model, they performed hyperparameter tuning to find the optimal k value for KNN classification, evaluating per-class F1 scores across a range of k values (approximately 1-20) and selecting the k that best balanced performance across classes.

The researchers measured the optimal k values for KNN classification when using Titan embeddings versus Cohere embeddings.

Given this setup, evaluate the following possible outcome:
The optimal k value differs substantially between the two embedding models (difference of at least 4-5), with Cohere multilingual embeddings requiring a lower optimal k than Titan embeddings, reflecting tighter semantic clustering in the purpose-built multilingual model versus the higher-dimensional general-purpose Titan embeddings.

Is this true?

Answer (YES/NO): NO